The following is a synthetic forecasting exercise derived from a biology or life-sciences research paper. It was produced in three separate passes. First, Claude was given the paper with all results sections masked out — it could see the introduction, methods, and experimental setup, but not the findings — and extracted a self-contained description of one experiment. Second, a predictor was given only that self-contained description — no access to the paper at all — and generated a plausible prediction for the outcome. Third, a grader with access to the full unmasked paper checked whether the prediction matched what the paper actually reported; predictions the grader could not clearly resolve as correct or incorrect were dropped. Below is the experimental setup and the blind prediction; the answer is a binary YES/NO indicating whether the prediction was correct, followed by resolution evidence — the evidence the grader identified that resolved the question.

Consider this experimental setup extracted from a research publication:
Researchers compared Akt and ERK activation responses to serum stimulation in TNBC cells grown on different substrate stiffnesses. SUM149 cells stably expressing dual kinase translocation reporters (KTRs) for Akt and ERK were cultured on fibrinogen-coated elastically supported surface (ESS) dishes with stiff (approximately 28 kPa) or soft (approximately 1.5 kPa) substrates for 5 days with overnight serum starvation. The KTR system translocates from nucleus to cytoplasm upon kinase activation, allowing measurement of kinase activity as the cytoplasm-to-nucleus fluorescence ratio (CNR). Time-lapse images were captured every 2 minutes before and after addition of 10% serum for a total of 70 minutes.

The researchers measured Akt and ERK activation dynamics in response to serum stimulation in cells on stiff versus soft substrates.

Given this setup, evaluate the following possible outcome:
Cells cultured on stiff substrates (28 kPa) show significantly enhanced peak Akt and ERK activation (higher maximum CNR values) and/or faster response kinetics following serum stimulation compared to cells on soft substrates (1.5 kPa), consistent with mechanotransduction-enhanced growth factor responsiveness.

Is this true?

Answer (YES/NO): YES